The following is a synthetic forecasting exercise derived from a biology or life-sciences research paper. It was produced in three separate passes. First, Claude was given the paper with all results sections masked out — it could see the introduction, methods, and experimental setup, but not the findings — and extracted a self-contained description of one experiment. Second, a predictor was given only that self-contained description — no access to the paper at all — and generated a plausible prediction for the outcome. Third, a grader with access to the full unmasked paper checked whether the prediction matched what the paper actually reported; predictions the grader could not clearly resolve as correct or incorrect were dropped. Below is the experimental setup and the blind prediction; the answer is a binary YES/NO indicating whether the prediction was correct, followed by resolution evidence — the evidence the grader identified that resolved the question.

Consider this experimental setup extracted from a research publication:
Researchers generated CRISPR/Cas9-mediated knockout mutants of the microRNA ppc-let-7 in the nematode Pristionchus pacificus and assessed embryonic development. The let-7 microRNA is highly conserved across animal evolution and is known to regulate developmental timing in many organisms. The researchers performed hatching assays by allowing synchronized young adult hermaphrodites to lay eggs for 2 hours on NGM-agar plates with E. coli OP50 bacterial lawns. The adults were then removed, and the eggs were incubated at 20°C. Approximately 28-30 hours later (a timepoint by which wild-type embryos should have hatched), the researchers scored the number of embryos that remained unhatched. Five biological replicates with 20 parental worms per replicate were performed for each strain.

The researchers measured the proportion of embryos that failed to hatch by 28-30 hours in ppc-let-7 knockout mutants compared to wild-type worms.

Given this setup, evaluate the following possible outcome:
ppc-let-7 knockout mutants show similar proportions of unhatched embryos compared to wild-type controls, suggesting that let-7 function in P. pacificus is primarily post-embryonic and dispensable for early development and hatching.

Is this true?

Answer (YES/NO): NO